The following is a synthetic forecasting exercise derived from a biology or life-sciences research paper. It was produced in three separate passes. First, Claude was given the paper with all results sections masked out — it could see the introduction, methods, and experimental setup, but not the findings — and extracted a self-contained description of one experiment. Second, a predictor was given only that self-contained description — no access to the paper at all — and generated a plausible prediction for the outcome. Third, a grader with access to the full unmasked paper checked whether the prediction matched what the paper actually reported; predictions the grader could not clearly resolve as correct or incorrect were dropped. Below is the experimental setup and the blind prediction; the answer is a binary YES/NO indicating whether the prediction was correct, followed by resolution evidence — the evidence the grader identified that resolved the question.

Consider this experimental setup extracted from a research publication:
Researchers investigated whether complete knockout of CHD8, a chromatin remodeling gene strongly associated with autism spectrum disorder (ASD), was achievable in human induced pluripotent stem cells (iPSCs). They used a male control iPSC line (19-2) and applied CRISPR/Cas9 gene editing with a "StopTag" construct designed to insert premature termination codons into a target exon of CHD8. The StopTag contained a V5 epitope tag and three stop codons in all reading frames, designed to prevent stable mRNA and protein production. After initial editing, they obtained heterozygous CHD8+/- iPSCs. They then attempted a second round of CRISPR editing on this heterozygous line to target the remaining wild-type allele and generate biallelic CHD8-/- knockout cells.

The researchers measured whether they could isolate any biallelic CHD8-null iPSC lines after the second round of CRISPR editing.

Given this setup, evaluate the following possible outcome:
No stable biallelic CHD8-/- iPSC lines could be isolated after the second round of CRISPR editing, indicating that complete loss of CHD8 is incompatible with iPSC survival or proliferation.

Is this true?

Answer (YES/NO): YES